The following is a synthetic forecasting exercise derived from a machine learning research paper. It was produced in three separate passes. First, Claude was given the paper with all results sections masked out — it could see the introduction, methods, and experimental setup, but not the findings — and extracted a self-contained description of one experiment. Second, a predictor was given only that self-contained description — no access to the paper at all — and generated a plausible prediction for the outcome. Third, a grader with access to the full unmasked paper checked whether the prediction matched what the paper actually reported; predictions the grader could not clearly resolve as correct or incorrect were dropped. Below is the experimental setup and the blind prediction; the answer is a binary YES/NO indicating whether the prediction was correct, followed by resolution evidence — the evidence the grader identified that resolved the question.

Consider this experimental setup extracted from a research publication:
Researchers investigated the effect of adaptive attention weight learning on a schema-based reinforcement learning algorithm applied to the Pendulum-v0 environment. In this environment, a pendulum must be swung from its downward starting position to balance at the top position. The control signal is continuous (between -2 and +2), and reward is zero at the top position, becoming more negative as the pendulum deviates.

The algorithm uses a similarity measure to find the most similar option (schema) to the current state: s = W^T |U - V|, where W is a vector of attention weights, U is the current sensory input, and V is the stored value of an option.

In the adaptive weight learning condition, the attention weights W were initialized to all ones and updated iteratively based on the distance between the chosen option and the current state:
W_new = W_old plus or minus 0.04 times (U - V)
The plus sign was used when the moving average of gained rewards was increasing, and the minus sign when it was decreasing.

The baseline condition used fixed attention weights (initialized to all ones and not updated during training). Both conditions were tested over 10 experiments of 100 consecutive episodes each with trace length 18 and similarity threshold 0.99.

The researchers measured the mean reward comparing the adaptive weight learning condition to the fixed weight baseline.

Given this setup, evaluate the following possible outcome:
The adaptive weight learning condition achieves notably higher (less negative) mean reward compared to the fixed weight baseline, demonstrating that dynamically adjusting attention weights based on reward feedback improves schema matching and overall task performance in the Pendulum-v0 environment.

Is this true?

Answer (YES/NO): NO